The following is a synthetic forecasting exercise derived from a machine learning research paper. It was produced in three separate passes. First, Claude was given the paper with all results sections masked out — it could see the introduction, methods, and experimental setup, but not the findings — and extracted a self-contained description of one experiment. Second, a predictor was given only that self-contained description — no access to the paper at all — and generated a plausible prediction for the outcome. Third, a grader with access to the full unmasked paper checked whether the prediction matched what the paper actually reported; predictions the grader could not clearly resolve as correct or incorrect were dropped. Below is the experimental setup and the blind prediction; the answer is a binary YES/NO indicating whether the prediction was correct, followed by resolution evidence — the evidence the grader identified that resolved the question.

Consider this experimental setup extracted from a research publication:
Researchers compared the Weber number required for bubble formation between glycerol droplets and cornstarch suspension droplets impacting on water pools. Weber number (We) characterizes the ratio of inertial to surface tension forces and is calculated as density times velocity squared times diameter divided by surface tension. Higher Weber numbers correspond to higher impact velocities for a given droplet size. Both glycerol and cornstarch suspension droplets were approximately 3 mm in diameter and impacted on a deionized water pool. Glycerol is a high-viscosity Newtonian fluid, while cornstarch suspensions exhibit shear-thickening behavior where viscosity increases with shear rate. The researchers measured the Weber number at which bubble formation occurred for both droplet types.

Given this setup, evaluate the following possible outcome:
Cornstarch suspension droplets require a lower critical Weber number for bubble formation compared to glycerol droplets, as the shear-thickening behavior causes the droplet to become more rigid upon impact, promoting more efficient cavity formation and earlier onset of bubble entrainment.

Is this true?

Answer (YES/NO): NO